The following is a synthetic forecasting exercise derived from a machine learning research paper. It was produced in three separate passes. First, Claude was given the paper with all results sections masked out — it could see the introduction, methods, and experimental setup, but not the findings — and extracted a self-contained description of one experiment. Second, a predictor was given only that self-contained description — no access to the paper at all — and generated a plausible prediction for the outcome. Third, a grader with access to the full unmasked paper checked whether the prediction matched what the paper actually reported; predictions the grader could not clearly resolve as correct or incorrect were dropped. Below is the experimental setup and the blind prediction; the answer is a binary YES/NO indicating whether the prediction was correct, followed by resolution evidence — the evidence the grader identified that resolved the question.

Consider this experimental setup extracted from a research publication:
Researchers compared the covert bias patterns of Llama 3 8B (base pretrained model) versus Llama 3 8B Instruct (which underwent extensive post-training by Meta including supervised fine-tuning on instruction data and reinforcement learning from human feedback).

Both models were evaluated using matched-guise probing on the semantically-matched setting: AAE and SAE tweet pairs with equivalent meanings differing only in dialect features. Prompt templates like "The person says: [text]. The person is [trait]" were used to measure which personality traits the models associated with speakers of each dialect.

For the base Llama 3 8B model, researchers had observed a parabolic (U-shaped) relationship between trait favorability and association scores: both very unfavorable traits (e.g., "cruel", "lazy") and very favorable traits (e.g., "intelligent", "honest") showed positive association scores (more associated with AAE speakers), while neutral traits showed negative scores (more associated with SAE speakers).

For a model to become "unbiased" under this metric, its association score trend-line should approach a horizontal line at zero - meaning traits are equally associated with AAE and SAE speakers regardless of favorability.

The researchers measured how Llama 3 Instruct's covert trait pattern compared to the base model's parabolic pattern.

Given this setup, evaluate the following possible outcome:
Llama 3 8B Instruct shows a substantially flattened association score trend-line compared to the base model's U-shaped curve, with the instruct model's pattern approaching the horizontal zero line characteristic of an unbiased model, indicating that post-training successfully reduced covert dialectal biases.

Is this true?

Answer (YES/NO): NO